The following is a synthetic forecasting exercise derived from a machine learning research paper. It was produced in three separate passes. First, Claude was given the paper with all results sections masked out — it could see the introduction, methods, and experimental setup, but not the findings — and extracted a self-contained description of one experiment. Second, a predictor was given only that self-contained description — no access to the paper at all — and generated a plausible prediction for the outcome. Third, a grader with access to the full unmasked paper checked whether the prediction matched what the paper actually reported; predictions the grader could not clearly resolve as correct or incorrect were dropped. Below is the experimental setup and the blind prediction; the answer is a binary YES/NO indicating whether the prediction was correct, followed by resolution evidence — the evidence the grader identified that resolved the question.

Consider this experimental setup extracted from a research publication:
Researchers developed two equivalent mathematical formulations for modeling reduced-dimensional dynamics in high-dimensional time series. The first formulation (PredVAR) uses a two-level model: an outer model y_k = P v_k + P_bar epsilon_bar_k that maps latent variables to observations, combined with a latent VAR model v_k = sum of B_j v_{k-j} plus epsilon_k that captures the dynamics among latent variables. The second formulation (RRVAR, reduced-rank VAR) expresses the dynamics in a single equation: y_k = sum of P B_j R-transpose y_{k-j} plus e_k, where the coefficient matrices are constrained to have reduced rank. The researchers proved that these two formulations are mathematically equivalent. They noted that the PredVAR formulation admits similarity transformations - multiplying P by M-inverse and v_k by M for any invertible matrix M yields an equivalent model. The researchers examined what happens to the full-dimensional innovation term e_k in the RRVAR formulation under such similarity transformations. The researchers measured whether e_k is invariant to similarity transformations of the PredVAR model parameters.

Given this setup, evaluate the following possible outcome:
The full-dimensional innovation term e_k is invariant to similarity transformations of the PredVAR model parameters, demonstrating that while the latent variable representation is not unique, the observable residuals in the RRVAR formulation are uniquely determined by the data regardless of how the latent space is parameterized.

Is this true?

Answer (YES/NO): YES